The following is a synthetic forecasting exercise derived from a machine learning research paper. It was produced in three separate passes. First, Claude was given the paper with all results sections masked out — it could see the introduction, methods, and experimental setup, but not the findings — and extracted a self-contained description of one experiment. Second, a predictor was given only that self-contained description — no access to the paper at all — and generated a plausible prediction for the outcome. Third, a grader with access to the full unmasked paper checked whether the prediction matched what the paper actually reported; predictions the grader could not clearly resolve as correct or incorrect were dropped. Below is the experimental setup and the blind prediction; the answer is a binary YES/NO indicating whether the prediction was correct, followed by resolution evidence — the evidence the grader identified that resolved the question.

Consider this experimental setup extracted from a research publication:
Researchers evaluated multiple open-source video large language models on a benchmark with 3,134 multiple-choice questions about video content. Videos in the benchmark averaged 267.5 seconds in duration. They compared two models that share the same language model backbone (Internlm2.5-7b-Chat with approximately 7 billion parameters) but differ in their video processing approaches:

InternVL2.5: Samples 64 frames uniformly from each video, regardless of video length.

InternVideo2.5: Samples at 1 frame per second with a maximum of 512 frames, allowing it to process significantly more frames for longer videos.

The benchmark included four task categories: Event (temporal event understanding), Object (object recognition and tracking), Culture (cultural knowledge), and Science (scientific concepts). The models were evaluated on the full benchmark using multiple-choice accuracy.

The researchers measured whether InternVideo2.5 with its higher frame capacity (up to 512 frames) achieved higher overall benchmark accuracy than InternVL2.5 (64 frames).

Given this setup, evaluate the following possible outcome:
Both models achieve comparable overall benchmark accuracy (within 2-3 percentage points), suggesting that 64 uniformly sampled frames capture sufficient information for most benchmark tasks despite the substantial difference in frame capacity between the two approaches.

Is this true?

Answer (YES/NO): YES